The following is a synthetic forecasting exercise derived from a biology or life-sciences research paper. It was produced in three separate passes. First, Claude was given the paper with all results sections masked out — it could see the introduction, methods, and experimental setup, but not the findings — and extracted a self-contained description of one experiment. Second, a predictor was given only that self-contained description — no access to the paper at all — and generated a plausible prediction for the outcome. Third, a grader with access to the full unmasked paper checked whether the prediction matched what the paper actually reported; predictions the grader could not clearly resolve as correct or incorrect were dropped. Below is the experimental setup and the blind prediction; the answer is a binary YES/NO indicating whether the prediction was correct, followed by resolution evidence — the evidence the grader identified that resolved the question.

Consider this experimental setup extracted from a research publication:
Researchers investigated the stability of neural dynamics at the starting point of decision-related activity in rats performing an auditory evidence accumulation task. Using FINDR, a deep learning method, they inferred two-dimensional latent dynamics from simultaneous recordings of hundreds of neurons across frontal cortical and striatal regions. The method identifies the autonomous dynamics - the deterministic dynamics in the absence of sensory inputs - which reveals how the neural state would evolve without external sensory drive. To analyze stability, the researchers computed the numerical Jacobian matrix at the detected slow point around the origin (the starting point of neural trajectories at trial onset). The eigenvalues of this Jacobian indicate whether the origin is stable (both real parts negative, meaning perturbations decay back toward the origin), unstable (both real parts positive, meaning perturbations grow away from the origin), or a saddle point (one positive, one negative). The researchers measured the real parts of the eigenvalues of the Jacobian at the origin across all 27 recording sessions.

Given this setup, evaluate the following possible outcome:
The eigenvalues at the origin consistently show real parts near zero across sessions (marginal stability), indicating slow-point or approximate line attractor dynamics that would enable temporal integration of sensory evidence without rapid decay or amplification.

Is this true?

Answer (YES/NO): NO